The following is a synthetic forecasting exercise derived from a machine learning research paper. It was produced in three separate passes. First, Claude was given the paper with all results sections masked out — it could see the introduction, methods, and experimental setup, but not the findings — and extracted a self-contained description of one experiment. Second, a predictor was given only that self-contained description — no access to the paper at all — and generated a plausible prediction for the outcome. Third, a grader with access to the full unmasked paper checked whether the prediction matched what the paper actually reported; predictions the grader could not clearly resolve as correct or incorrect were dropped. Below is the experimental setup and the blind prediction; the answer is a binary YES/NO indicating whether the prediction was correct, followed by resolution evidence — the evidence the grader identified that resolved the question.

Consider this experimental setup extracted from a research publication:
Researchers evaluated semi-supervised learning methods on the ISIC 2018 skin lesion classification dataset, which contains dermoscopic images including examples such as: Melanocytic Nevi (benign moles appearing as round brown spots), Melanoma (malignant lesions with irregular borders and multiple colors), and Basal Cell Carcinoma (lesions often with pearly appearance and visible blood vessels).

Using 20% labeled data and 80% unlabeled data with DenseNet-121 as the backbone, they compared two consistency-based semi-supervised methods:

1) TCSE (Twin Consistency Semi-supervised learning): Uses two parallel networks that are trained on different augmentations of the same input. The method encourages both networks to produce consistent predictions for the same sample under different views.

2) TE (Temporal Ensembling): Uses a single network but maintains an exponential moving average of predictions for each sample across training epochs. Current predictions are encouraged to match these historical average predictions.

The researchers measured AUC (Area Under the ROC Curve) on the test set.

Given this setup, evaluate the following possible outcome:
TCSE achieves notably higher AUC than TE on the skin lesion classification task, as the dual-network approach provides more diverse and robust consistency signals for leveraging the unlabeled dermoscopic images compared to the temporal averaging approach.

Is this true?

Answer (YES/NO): NO